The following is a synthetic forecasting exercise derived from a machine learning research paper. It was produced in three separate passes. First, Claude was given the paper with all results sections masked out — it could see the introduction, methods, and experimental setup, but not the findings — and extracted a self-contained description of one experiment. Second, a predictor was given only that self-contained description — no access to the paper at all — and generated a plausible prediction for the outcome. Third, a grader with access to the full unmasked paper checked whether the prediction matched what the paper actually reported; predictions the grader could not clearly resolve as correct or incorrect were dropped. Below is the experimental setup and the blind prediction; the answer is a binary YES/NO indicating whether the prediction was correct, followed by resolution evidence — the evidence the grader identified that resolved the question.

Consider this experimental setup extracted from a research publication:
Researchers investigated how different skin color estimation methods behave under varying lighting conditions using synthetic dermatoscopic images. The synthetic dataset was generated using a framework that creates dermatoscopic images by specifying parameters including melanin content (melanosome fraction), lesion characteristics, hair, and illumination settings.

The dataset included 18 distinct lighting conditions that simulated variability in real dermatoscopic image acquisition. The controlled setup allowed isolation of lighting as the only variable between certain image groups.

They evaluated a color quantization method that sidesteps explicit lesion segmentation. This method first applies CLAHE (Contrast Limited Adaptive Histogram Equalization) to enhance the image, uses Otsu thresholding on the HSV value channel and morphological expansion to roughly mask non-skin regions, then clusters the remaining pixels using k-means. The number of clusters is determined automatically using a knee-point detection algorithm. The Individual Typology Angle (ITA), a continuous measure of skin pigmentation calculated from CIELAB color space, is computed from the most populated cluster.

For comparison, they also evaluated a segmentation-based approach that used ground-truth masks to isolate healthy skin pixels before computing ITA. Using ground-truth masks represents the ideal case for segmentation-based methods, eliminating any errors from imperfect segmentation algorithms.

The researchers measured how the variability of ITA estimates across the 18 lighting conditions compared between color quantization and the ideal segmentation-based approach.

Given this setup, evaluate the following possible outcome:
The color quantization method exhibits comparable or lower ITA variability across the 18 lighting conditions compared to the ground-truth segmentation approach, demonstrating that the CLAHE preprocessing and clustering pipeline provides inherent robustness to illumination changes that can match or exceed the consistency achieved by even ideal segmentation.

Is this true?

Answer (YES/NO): YES